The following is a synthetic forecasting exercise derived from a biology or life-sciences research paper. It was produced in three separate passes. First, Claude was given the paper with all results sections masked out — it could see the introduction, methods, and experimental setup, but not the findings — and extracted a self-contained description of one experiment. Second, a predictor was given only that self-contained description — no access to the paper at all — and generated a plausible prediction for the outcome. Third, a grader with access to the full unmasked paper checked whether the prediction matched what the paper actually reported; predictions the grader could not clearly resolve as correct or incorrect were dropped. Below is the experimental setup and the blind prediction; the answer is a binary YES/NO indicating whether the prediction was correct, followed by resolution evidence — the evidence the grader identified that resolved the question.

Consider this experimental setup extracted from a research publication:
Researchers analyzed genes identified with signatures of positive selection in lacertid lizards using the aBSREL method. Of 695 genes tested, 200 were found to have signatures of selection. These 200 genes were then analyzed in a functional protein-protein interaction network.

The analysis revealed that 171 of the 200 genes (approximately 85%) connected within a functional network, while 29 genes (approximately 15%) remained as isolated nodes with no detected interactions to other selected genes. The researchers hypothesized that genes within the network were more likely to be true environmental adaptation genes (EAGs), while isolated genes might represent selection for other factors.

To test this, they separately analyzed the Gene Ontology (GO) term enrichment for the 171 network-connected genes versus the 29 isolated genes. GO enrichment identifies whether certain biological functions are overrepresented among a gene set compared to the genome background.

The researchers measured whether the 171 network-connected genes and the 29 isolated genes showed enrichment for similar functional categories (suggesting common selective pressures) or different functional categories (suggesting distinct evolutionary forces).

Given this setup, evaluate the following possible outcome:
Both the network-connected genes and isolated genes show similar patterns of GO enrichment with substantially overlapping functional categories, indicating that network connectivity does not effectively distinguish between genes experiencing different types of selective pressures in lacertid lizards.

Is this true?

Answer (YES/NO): NO